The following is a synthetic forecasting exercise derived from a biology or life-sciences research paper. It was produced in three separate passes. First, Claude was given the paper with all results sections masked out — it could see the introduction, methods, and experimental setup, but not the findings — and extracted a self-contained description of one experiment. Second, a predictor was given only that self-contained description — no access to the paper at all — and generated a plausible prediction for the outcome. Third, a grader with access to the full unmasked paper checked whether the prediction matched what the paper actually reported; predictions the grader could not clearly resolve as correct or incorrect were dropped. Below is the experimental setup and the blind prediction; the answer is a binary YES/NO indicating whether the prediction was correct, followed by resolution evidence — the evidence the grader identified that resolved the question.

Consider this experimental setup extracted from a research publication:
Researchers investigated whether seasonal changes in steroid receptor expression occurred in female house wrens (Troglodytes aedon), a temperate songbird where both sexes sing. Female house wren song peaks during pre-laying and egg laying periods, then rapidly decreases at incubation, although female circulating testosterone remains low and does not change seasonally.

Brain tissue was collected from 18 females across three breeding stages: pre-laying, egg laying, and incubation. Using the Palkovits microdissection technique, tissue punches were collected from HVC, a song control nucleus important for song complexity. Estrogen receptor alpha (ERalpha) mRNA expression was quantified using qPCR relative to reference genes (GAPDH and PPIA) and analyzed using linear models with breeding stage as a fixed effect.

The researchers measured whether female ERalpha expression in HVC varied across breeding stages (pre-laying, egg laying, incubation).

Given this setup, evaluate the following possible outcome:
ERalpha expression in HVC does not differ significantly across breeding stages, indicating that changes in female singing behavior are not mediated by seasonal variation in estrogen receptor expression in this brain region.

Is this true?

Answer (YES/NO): YES